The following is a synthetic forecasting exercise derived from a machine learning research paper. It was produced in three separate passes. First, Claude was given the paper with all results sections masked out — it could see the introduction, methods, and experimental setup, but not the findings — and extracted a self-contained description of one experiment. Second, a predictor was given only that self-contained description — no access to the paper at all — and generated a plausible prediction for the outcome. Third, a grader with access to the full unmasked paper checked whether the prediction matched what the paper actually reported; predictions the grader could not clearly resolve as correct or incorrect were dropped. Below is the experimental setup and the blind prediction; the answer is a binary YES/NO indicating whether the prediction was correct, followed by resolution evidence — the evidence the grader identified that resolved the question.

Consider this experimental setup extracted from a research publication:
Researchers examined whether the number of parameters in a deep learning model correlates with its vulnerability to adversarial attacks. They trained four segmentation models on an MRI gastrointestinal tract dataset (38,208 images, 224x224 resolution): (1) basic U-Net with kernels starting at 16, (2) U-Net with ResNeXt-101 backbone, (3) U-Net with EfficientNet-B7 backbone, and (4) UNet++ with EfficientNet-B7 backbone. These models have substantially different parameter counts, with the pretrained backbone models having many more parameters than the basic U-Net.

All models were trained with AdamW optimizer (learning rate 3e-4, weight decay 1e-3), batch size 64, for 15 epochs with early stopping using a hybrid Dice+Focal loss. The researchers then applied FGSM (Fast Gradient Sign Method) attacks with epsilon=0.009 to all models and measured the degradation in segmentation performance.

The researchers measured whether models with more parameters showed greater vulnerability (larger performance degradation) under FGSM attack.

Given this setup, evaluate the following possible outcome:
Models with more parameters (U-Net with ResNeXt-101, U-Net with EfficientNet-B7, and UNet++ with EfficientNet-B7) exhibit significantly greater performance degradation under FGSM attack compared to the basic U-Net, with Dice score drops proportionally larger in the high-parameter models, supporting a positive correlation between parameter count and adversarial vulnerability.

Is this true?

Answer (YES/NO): NO